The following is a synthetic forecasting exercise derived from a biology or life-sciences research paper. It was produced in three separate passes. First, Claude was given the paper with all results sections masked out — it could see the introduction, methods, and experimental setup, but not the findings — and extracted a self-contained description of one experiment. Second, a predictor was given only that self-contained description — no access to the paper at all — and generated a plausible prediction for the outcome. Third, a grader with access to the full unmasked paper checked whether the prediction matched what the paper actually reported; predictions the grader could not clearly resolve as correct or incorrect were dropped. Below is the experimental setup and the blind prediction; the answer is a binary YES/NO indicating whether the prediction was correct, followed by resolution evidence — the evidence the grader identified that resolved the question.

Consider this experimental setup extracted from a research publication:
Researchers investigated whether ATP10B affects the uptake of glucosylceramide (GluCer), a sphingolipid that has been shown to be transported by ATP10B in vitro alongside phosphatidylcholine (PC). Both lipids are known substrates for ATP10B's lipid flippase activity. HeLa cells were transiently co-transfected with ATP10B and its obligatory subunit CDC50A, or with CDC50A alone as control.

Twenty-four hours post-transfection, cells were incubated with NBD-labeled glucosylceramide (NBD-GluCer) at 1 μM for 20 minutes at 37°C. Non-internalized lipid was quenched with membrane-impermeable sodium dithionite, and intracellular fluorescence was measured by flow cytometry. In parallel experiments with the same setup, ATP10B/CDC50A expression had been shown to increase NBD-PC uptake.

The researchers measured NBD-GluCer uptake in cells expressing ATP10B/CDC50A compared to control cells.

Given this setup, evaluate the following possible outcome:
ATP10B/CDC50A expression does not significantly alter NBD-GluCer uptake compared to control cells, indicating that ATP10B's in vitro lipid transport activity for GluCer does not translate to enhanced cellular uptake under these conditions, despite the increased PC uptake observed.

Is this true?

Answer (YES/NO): NO